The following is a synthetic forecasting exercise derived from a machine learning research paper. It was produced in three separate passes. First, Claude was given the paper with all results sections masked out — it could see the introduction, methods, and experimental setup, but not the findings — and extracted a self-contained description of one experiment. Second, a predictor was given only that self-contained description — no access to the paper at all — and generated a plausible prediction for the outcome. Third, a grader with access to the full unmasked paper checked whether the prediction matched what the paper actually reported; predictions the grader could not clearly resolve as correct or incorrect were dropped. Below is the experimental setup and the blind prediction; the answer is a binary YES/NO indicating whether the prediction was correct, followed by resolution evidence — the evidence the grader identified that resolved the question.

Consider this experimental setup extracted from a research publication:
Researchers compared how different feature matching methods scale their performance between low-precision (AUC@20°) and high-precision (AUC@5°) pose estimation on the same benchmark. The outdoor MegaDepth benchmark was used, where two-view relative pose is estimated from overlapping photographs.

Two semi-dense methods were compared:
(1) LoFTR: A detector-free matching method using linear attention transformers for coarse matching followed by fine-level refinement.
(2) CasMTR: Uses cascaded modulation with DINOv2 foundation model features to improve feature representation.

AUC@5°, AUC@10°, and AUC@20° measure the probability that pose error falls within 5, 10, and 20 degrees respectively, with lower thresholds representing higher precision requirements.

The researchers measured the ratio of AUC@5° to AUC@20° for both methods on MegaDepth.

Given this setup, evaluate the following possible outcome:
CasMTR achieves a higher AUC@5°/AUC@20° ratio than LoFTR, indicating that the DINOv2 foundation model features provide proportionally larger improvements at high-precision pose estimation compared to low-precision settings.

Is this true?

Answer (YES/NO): YES